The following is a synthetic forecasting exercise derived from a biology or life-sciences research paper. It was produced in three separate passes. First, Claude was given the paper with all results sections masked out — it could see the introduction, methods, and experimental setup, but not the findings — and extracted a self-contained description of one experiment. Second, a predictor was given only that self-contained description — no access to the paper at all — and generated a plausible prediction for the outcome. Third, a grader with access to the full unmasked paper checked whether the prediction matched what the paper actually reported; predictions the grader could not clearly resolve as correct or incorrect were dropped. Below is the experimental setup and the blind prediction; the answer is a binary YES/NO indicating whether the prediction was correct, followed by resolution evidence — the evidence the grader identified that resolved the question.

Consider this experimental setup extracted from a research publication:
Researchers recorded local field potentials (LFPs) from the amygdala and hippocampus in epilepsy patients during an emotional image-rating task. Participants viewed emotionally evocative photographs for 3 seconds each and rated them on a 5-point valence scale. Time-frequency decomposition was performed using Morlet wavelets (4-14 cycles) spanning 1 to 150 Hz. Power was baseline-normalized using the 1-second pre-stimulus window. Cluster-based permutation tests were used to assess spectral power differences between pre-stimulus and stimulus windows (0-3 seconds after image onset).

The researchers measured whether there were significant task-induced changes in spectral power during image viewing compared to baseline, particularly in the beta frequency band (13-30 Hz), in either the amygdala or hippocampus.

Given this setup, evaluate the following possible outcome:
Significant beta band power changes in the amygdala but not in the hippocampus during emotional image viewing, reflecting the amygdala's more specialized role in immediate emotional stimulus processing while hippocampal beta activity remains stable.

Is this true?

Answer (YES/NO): NO